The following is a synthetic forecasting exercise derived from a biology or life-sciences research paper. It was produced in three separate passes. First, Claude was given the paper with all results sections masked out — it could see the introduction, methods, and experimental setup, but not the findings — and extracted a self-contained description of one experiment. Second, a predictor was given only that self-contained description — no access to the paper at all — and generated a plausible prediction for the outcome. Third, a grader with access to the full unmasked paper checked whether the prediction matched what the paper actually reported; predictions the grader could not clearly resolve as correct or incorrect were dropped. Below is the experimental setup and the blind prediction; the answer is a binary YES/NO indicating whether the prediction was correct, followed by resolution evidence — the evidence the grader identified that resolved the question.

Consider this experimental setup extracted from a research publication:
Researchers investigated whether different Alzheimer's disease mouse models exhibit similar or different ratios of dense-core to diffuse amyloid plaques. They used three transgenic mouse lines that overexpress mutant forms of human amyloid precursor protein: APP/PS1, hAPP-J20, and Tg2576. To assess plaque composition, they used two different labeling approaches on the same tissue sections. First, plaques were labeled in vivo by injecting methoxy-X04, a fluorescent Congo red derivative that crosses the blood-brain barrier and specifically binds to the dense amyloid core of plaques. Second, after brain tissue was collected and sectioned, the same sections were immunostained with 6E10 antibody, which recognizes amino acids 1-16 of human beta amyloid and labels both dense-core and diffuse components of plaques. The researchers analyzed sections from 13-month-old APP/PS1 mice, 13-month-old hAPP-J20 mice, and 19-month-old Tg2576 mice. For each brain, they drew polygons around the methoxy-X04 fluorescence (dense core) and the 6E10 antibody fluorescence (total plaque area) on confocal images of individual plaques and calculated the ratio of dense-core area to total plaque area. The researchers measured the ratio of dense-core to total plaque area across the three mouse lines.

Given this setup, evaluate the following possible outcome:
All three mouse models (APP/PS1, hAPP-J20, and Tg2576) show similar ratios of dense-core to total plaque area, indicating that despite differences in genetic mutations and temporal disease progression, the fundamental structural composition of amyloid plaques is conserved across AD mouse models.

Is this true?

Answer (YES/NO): NO